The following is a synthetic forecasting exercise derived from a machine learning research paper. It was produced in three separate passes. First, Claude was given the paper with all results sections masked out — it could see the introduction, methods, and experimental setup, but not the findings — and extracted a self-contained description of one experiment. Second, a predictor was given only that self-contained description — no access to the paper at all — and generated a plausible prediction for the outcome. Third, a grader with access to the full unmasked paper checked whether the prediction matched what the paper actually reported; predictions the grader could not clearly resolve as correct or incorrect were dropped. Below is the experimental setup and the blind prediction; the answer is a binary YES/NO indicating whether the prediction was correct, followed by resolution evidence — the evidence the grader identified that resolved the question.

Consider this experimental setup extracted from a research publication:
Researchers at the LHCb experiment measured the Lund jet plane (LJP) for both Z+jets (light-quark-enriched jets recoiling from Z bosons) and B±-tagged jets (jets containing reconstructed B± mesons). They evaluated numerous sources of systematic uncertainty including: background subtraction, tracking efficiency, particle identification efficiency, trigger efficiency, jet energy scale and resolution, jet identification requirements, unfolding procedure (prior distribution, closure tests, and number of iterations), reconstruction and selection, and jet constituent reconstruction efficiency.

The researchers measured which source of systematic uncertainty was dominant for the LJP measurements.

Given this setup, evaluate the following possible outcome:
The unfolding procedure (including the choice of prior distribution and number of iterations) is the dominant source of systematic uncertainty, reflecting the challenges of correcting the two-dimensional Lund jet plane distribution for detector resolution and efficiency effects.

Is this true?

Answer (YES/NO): YES